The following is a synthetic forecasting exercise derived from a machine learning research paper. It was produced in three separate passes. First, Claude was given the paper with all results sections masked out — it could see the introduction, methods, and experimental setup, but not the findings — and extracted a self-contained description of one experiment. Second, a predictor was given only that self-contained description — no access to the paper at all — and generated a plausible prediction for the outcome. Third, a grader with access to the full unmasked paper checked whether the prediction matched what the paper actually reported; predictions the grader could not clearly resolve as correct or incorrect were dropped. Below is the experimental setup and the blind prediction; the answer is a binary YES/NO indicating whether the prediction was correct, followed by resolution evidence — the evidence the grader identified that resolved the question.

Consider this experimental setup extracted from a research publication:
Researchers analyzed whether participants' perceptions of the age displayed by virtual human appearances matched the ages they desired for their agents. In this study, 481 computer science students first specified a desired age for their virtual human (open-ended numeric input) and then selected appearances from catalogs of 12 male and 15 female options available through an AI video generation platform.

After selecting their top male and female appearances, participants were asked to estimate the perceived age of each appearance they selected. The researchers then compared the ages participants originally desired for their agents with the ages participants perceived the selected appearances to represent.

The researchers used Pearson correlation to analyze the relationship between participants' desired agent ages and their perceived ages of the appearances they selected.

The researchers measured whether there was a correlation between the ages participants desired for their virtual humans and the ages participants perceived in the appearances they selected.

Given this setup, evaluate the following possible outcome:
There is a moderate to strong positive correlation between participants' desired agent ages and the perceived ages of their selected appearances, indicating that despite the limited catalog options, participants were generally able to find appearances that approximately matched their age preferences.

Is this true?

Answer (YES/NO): NO